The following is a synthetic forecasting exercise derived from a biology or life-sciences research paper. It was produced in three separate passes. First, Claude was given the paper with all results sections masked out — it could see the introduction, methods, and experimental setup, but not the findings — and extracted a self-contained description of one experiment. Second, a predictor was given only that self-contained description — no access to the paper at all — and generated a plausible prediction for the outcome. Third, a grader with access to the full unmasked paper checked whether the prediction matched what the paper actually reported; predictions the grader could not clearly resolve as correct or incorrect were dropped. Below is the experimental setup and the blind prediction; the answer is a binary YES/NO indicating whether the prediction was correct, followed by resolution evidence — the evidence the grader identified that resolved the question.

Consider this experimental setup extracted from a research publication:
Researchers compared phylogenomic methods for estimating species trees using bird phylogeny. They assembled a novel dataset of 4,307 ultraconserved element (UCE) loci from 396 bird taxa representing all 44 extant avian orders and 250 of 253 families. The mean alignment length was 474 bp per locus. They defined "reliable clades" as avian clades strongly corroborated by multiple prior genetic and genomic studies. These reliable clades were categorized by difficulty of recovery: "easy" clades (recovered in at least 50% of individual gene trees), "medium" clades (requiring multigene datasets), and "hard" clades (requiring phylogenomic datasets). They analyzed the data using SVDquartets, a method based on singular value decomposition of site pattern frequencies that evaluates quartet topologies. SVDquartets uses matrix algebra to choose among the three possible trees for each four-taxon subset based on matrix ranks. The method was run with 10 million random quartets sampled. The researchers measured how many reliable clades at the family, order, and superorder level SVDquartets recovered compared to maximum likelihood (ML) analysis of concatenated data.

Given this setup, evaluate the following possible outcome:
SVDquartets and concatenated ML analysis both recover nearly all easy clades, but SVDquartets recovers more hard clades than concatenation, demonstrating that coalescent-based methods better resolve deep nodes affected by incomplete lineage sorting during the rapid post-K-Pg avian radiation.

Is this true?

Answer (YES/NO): NO